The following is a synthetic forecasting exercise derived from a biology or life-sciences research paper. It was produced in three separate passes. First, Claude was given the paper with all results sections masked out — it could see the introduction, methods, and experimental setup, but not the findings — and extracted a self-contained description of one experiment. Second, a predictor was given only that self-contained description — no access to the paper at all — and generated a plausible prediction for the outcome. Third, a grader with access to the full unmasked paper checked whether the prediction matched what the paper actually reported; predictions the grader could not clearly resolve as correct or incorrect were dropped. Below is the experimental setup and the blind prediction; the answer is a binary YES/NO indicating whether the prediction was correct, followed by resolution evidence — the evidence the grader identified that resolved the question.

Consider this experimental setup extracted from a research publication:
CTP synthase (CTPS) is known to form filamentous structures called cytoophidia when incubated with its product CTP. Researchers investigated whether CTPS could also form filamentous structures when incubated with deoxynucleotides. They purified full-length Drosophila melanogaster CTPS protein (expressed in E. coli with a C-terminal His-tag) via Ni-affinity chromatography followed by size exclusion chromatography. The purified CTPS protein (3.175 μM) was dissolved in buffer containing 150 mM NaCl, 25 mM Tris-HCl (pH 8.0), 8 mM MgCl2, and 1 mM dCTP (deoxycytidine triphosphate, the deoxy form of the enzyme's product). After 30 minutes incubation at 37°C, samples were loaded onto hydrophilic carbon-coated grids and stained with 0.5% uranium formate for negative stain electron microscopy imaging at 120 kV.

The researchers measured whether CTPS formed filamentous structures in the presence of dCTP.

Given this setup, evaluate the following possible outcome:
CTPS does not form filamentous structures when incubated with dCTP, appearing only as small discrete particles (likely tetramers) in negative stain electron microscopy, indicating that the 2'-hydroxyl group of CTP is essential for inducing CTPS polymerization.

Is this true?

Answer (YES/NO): NO